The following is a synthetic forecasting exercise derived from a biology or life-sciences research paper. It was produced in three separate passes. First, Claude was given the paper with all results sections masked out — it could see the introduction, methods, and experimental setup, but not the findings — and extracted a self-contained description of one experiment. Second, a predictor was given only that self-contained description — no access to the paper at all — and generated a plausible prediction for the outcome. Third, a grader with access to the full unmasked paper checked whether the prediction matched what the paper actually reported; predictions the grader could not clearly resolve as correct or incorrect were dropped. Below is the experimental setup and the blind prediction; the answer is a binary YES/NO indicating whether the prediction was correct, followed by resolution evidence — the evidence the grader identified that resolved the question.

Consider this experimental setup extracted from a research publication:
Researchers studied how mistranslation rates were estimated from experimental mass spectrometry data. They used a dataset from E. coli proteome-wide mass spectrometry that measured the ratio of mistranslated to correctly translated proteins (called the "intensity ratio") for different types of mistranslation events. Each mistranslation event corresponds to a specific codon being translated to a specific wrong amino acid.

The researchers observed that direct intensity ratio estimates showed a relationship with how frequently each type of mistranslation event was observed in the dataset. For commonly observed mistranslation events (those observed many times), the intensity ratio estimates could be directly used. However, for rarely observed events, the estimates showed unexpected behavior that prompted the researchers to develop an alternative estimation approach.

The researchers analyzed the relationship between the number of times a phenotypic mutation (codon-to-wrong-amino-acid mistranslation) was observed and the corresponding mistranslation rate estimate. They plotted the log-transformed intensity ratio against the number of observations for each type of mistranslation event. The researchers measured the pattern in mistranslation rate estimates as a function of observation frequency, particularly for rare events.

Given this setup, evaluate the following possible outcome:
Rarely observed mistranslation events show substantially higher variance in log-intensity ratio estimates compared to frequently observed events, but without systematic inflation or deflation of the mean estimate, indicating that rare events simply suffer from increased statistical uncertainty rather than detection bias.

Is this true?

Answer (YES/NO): NO